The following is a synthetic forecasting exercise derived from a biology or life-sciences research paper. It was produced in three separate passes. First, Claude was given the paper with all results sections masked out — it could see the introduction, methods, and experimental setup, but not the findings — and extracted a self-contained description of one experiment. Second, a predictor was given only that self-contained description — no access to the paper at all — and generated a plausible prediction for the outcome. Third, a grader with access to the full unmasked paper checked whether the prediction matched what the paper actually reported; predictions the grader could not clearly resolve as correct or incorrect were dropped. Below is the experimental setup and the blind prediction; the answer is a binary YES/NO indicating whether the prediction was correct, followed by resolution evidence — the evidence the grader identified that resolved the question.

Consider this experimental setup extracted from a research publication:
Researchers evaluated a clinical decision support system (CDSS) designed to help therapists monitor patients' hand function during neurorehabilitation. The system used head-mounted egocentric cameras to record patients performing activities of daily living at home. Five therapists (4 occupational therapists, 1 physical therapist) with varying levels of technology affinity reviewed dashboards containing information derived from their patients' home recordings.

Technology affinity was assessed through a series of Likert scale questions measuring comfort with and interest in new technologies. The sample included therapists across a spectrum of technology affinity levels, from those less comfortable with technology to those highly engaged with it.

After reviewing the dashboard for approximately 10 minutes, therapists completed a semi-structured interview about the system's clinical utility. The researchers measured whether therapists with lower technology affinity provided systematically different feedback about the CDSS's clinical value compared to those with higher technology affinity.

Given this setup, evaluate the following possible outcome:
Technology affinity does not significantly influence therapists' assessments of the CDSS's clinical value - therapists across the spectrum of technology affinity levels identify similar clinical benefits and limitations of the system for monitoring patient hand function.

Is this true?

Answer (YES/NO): YES